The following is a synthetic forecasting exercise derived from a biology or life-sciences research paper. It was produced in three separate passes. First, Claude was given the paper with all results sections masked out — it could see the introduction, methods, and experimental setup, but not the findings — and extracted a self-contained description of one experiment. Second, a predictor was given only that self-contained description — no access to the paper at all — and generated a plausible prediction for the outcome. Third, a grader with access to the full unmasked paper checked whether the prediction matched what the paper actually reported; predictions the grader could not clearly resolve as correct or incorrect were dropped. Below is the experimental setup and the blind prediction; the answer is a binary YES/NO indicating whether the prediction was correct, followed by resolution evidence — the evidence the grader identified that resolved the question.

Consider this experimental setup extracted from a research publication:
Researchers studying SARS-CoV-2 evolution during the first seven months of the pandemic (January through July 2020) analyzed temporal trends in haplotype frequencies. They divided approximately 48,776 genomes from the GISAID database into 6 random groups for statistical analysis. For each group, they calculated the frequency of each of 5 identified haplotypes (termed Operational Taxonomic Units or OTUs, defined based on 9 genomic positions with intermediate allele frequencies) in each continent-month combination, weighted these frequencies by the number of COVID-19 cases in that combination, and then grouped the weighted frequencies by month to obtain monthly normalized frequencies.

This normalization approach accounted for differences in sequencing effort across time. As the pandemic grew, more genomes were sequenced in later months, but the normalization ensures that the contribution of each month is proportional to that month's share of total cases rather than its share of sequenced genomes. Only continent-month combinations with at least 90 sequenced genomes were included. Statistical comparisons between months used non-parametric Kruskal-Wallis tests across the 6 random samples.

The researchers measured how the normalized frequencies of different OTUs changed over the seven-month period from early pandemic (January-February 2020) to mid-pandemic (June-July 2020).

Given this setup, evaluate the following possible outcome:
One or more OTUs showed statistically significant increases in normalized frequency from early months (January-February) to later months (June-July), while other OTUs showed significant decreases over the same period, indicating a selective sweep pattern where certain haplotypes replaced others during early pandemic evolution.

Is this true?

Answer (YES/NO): YES